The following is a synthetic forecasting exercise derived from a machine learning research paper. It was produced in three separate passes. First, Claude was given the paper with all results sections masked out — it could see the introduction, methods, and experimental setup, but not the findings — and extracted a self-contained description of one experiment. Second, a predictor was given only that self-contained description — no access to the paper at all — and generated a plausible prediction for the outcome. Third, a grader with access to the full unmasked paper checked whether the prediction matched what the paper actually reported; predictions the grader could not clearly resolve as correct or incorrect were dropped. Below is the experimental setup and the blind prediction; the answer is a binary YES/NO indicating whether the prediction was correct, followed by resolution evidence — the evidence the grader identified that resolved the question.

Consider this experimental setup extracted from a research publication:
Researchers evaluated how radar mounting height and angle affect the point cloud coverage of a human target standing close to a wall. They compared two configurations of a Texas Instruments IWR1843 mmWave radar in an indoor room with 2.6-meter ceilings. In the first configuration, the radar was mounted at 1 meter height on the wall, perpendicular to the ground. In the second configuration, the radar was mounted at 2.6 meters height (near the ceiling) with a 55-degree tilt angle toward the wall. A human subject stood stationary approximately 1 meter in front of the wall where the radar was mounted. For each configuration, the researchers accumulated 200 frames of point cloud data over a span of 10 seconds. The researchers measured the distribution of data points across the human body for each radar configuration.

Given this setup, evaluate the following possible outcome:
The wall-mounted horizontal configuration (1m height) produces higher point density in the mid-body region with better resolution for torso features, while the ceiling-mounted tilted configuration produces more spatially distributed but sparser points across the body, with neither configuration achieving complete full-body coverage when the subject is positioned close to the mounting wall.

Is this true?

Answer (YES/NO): NO